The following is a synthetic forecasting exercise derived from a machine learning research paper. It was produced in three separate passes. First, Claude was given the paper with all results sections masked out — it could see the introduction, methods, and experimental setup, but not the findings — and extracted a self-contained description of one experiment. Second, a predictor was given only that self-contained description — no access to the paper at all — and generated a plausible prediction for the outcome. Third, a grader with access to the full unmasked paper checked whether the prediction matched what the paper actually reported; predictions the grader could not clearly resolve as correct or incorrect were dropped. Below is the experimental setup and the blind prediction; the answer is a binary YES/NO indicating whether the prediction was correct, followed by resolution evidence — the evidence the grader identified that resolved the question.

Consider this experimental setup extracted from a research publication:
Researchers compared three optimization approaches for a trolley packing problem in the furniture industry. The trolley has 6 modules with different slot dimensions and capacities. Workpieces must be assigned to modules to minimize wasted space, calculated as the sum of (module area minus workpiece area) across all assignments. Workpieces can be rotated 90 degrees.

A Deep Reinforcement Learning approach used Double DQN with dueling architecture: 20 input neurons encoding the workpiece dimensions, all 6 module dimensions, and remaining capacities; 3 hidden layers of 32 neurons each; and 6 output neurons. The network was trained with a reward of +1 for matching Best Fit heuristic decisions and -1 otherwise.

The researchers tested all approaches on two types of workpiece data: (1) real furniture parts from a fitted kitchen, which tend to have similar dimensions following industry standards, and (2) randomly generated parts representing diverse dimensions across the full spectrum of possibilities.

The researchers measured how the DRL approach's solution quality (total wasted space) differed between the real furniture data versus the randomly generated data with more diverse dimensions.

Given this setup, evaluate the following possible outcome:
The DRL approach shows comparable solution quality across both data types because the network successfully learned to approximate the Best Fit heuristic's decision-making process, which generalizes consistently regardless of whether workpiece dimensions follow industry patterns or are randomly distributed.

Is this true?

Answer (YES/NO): NO